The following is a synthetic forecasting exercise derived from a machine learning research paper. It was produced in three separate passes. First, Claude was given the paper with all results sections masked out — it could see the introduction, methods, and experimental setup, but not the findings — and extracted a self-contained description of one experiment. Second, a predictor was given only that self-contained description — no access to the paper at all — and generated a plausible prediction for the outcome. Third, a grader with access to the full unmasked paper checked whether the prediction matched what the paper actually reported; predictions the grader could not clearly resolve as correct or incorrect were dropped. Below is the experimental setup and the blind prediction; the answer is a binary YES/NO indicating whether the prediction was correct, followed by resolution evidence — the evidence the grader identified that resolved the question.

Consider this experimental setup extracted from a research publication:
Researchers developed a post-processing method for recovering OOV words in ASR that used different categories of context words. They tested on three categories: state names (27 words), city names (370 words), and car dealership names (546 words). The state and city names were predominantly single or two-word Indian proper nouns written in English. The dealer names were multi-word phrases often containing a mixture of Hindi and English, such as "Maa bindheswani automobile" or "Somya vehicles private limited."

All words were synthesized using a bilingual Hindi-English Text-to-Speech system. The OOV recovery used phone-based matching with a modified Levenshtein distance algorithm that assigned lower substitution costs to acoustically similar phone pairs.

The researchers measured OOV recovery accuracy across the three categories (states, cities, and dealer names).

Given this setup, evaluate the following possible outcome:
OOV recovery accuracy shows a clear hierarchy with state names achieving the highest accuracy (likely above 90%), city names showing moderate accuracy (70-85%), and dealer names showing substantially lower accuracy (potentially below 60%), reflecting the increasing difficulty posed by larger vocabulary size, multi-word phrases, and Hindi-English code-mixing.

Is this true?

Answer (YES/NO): NO